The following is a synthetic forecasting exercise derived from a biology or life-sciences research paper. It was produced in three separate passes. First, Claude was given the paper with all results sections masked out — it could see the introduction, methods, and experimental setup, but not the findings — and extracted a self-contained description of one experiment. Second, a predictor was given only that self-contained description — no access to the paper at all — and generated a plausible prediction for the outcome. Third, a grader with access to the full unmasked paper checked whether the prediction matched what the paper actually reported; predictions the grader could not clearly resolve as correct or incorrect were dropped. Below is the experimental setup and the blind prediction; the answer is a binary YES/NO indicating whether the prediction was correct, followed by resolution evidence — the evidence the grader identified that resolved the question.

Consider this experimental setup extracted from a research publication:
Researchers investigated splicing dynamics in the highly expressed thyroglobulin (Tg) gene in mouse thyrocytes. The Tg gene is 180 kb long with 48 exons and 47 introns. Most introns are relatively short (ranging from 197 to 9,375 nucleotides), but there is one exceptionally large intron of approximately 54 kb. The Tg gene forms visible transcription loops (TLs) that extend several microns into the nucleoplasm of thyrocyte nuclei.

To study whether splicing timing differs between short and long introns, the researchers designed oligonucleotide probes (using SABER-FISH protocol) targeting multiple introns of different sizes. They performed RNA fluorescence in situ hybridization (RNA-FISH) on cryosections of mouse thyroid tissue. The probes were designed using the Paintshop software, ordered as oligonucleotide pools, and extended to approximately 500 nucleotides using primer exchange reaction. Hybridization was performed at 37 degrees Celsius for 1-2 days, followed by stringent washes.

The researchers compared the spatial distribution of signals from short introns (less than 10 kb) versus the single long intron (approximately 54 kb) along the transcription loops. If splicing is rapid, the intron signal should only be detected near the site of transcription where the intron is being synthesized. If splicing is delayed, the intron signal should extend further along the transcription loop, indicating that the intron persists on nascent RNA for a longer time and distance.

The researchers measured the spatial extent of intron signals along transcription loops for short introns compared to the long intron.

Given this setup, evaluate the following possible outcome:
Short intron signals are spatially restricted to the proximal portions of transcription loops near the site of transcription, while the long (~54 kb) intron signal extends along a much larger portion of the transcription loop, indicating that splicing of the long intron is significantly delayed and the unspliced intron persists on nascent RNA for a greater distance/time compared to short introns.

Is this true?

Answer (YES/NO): NO